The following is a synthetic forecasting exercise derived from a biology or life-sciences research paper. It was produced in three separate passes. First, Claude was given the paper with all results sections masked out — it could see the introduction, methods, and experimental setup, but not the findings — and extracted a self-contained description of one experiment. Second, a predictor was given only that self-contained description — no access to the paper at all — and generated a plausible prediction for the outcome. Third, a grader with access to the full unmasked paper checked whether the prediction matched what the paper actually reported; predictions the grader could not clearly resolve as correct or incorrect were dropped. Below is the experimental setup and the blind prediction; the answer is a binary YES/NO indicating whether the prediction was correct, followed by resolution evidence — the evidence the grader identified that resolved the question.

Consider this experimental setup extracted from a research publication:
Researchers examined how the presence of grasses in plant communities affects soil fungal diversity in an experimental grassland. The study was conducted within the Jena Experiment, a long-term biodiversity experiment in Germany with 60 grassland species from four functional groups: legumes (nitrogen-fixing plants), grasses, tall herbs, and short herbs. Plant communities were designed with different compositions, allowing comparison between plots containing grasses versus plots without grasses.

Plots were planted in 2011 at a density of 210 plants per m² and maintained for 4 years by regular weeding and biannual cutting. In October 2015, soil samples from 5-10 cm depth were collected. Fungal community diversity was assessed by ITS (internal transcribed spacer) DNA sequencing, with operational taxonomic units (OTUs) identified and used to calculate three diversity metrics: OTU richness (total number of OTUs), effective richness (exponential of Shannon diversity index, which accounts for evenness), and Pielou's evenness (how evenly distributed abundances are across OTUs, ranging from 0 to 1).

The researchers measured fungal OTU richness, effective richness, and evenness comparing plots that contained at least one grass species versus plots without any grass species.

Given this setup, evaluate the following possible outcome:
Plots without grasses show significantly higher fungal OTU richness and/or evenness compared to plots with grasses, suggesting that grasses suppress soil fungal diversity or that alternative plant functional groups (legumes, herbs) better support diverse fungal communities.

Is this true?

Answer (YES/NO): NO